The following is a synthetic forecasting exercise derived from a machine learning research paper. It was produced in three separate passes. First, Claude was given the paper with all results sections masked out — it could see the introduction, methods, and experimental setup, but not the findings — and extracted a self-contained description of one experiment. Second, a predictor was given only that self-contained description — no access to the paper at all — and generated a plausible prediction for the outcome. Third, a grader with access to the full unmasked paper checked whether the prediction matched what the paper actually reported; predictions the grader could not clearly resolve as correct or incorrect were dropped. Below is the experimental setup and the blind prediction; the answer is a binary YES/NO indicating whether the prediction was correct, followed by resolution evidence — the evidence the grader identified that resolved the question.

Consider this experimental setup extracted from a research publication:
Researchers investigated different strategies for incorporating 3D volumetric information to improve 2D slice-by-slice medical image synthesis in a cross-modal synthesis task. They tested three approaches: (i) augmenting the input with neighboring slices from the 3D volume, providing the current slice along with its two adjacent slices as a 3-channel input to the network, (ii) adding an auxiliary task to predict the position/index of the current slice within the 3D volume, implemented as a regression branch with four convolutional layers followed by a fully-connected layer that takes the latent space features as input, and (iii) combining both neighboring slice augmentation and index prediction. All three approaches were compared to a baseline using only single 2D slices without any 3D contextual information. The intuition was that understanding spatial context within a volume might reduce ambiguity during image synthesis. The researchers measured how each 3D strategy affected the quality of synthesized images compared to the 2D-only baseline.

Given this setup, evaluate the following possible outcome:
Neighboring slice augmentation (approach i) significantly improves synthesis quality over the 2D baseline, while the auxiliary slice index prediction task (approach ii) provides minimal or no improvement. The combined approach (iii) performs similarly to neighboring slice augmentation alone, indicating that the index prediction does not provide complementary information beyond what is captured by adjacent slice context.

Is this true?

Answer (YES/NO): NO